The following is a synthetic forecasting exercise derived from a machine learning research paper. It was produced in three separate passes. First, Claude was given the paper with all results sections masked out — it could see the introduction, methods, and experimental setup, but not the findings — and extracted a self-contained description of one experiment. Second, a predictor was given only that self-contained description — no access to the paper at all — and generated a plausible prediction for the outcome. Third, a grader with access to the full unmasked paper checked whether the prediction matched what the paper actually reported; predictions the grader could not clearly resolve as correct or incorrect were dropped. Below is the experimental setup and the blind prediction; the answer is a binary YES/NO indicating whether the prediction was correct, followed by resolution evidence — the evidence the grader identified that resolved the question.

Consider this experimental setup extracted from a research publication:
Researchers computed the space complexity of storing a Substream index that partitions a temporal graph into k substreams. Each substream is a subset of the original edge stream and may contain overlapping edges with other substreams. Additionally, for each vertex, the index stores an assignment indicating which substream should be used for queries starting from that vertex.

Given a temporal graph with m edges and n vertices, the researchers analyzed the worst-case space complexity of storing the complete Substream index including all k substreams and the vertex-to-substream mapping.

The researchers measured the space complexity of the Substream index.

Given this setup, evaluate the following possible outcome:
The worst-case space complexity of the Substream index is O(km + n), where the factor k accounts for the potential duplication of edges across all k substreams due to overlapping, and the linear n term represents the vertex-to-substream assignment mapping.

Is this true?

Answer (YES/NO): YES